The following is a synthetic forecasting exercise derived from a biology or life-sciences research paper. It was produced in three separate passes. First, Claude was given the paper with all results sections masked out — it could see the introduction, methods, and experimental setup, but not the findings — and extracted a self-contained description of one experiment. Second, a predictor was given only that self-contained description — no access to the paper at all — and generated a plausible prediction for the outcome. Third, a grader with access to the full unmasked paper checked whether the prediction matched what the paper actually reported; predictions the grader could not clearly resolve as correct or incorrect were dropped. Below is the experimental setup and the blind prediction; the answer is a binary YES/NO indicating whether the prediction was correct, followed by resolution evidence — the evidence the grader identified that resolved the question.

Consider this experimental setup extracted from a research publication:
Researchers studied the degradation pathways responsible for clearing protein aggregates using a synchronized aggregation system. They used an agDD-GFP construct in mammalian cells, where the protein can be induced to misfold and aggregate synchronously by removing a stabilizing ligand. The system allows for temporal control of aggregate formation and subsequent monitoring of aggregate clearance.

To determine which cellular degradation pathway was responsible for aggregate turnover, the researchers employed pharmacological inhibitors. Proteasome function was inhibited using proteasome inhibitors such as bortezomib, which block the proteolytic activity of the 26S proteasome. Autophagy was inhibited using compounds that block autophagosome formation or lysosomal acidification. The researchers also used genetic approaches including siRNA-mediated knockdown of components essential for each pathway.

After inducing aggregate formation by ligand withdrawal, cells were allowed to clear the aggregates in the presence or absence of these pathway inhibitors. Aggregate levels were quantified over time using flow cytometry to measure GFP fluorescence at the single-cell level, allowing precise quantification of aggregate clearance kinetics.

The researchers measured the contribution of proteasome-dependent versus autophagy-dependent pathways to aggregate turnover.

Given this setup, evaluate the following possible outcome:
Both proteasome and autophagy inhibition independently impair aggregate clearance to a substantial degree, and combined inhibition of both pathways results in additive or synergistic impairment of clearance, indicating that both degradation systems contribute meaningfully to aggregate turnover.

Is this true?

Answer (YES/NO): NO